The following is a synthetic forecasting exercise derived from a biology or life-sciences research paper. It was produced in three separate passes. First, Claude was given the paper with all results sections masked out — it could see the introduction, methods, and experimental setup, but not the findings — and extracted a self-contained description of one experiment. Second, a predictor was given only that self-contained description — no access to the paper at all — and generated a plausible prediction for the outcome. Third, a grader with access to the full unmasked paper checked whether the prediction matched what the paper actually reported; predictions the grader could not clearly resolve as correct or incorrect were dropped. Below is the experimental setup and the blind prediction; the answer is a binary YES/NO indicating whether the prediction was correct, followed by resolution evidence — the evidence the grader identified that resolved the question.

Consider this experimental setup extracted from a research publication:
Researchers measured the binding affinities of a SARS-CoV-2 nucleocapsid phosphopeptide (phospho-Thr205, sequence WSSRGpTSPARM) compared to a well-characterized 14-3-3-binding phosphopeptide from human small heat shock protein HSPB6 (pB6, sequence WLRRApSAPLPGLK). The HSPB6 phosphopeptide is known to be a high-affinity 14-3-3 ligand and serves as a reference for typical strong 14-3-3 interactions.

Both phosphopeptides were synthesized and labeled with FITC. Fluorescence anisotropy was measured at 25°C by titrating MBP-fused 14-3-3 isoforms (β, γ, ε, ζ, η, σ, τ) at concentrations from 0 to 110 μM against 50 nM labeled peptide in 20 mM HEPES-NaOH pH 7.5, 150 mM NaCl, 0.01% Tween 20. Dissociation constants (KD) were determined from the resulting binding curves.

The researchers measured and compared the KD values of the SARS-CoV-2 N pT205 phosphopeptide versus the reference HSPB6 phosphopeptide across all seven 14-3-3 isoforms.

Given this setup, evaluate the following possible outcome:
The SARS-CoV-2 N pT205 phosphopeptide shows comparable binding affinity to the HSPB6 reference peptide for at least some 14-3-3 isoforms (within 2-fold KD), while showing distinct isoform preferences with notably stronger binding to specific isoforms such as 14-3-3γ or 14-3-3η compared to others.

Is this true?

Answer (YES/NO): NO